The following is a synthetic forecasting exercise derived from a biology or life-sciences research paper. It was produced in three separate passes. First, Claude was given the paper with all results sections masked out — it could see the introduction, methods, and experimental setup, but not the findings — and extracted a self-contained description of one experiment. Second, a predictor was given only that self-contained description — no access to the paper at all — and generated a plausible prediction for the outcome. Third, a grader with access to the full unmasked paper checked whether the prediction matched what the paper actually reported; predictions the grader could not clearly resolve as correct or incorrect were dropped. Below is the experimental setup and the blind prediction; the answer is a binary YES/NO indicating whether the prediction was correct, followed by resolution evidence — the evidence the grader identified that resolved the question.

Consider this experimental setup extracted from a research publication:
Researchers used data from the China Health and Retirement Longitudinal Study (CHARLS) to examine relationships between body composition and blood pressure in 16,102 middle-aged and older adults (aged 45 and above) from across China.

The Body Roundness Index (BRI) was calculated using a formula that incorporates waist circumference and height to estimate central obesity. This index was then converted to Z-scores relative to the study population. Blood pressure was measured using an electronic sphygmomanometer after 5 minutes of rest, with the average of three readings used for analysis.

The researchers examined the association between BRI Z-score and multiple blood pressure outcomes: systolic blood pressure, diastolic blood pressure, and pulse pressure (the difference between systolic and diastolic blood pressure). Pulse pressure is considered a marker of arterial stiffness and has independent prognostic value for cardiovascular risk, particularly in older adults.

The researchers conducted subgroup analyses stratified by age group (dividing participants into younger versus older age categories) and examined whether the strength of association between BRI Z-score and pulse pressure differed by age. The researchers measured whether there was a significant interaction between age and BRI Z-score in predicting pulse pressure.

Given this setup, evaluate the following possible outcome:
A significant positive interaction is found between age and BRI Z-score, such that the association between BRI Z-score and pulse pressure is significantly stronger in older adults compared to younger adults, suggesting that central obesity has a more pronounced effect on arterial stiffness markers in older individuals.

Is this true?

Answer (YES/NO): NO